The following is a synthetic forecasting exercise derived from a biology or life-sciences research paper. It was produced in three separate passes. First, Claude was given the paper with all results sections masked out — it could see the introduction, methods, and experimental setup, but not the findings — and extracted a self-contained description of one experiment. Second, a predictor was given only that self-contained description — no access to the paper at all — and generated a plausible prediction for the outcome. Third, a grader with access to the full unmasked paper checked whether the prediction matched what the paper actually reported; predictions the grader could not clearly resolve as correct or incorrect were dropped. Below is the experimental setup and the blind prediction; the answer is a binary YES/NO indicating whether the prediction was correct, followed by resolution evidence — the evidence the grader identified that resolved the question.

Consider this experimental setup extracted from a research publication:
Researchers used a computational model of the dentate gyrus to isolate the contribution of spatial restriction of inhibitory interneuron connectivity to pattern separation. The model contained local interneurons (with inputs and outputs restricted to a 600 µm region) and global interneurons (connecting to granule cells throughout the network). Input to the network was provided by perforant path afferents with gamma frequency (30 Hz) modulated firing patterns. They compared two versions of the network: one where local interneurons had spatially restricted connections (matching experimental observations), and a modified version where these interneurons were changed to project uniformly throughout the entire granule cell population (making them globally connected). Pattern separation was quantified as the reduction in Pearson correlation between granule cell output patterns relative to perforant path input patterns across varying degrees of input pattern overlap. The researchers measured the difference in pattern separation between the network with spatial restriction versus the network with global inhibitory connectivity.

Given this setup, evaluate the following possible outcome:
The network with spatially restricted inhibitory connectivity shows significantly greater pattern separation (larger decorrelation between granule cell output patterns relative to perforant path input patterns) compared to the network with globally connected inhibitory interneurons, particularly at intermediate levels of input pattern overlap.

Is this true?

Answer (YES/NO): NO